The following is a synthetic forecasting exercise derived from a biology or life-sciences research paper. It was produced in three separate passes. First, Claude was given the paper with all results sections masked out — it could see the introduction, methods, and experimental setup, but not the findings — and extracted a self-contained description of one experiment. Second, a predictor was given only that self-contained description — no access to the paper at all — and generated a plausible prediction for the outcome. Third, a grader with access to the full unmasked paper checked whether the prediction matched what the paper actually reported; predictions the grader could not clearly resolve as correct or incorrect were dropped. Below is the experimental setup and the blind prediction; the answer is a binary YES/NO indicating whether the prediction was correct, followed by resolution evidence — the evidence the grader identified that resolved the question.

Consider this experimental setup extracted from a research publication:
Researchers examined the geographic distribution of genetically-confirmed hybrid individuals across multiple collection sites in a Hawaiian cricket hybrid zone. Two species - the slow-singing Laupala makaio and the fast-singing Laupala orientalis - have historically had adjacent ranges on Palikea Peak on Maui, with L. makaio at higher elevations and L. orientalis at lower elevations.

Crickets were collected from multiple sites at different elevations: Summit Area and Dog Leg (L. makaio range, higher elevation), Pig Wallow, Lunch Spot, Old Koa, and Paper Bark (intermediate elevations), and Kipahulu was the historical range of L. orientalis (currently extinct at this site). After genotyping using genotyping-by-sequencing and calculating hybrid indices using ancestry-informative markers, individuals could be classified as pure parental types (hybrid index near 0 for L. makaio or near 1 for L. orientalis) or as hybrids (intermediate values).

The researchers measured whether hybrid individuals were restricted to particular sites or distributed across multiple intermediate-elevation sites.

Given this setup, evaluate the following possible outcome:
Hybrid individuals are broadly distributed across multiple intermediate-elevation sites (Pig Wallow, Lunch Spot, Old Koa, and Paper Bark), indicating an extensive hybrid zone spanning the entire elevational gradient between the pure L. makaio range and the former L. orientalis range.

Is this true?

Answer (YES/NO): YES